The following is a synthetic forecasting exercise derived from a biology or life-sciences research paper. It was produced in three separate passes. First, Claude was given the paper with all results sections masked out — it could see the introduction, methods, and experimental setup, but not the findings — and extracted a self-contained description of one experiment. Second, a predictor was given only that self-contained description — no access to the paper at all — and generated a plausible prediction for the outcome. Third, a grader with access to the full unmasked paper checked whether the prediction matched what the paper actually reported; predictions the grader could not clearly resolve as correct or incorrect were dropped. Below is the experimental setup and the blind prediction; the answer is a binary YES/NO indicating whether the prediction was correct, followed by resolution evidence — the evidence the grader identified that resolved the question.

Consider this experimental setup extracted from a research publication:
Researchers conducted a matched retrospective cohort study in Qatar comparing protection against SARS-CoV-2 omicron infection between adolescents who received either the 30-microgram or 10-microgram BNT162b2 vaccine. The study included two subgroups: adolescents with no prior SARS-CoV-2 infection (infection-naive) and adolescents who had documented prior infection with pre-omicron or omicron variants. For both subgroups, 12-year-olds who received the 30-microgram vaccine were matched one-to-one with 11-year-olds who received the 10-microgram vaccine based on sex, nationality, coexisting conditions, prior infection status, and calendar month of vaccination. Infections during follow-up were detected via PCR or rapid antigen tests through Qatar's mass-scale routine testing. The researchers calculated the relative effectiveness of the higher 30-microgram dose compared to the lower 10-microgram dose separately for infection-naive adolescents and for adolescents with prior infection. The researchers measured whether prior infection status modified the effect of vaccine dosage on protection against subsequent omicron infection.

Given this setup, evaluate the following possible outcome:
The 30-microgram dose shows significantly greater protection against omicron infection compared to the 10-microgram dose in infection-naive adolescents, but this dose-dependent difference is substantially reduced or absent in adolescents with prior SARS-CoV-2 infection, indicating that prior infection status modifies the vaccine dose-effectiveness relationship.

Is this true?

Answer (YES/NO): YES